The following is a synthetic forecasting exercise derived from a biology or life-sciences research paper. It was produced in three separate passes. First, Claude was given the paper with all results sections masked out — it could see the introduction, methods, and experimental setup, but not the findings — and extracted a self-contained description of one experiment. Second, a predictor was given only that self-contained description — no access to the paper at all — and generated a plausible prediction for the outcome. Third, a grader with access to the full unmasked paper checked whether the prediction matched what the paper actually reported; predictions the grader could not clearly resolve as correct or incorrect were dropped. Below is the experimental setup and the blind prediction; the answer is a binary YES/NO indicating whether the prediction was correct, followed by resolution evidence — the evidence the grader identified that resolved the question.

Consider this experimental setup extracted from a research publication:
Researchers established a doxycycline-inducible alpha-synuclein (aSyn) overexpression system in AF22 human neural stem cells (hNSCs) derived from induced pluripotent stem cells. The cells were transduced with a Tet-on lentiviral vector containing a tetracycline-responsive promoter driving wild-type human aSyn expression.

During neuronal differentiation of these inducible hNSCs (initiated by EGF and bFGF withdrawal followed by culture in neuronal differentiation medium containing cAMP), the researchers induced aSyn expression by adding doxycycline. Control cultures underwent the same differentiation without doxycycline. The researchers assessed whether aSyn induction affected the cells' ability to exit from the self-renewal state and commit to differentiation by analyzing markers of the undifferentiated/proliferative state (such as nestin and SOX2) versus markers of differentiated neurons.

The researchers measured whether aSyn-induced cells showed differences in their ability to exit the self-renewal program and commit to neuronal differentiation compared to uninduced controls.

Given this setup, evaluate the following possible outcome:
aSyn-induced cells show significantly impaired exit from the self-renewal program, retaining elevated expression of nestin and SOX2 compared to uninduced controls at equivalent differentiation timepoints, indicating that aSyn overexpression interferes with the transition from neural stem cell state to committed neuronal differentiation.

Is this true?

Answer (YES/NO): YES